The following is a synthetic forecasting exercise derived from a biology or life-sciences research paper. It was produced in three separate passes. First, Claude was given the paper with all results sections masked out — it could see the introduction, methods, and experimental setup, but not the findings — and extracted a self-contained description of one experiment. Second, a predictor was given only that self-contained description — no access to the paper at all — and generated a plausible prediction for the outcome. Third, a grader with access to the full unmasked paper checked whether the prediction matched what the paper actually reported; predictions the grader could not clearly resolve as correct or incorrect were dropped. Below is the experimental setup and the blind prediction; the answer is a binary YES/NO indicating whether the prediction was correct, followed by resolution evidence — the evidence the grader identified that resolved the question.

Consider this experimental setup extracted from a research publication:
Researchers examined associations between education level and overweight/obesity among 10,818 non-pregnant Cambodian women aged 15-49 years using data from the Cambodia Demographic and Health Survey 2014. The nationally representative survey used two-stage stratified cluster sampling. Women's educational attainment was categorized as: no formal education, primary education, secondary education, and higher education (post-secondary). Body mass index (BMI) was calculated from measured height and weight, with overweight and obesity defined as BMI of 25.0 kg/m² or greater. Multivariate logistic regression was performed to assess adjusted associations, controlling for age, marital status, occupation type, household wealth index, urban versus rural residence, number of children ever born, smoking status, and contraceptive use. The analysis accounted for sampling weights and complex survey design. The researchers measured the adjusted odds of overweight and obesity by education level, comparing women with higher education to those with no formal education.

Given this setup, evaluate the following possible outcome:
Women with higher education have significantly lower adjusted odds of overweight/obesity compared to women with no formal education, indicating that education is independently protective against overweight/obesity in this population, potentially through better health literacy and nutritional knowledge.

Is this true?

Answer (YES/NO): YES